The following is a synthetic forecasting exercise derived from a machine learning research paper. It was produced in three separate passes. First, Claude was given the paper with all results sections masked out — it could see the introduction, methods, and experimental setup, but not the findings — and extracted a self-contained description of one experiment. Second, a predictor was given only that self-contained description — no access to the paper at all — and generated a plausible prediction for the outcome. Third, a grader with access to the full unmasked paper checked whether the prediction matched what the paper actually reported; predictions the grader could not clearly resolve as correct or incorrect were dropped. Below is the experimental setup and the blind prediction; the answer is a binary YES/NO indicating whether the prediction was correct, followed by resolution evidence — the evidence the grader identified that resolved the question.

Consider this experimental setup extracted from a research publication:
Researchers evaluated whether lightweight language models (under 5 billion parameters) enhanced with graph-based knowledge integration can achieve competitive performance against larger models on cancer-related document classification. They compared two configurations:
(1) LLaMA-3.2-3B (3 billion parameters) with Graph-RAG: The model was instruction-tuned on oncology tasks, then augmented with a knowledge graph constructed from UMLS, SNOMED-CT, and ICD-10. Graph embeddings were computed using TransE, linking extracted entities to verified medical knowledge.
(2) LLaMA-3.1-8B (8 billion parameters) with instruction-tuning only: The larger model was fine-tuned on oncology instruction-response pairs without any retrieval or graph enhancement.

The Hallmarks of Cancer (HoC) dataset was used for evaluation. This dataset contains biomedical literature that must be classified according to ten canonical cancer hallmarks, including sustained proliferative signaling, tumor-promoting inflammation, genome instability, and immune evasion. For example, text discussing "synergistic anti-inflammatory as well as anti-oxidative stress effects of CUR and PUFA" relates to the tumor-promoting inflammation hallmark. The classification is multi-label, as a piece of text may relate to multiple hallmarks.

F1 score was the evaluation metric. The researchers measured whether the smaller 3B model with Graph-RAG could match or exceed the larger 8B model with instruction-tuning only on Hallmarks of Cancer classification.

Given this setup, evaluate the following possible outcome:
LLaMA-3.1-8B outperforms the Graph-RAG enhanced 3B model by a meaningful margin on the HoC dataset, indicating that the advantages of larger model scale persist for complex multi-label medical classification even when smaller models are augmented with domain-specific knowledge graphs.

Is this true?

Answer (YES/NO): NO